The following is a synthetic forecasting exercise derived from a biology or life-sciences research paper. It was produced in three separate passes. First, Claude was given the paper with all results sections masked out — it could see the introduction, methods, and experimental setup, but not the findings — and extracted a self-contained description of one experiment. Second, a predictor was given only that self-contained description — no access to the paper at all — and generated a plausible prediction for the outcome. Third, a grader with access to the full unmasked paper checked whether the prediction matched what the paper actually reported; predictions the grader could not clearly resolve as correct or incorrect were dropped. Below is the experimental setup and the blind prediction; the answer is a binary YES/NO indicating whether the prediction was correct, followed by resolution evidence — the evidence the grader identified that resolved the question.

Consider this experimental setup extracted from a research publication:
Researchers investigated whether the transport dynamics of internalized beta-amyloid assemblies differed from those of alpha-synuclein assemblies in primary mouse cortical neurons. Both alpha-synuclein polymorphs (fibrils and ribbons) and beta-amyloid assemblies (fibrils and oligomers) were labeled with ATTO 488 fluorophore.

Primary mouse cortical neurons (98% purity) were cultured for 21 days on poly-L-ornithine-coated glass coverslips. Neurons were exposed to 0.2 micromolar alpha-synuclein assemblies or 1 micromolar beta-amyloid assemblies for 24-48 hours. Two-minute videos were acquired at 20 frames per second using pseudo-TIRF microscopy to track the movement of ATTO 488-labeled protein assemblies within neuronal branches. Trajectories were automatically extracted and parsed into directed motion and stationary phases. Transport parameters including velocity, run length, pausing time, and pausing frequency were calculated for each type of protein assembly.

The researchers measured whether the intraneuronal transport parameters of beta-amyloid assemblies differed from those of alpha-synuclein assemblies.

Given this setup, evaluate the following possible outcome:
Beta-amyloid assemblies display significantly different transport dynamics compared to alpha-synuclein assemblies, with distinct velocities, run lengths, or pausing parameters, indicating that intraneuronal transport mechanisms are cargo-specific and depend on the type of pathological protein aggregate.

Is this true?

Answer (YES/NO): NO